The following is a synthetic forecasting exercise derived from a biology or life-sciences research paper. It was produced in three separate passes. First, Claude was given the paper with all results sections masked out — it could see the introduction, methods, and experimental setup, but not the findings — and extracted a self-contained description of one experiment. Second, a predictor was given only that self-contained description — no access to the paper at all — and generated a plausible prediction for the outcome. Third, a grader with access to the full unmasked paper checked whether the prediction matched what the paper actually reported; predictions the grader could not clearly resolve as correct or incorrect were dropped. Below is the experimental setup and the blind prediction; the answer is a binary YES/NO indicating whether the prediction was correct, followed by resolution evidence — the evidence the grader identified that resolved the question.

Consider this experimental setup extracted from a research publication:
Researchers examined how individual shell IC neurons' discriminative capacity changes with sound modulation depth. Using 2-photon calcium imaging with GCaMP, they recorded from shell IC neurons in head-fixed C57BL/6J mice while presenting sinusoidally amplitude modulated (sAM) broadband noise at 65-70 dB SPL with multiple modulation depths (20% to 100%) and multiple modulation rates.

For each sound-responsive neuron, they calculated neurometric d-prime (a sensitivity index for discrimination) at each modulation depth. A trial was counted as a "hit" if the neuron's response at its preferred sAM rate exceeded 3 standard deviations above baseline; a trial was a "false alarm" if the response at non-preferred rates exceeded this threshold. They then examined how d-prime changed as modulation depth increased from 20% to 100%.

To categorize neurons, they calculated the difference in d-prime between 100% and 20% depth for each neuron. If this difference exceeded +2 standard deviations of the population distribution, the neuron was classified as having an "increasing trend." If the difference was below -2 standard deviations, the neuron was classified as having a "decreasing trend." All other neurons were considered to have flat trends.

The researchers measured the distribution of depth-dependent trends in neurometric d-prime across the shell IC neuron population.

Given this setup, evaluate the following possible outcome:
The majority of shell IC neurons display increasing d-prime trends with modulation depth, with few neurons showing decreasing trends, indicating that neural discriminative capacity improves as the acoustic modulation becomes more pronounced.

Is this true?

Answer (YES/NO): NO